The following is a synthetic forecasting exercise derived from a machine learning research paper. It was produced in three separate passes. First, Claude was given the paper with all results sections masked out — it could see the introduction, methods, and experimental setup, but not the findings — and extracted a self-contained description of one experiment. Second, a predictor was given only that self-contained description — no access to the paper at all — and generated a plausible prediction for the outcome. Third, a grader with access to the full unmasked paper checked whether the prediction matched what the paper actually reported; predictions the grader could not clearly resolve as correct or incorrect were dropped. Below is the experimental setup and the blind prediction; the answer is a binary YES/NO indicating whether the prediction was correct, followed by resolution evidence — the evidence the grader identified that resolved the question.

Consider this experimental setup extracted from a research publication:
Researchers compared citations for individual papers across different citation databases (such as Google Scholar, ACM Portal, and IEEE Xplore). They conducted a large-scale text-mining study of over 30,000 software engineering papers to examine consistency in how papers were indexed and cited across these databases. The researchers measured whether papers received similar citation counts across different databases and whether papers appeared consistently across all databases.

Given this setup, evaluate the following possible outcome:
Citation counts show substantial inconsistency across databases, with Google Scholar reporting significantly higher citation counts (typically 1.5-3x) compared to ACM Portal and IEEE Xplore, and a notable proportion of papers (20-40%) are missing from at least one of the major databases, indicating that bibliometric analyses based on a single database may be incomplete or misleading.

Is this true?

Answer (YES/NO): NO